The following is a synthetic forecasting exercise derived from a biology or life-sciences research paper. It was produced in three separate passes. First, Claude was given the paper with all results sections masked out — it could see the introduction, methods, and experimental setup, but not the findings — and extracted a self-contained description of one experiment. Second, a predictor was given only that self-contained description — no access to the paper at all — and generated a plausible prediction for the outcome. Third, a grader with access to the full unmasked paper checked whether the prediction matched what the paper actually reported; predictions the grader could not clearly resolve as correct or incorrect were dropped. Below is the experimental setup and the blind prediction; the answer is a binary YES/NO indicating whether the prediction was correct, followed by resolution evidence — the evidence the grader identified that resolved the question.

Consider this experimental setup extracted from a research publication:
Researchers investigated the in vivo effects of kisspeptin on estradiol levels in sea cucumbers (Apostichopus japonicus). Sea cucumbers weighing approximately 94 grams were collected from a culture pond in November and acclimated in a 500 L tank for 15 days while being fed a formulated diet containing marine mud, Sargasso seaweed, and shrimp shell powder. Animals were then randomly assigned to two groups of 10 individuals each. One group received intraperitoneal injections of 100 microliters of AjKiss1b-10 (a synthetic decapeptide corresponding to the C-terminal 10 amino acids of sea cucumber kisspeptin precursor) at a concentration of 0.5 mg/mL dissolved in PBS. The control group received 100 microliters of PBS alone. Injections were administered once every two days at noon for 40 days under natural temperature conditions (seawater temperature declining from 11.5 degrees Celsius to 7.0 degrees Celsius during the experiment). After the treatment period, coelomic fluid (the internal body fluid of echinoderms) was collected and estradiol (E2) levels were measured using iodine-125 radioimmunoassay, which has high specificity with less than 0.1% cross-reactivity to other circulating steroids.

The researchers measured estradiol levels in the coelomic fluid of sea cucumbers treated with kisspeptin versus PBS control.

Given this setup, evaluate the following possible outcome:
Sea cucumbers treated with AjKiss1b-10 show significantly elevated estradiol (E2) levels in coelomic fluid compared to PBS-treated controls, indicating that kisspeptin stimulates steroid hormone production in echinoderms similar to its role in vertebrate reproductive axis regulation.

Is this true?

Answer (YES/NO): NO